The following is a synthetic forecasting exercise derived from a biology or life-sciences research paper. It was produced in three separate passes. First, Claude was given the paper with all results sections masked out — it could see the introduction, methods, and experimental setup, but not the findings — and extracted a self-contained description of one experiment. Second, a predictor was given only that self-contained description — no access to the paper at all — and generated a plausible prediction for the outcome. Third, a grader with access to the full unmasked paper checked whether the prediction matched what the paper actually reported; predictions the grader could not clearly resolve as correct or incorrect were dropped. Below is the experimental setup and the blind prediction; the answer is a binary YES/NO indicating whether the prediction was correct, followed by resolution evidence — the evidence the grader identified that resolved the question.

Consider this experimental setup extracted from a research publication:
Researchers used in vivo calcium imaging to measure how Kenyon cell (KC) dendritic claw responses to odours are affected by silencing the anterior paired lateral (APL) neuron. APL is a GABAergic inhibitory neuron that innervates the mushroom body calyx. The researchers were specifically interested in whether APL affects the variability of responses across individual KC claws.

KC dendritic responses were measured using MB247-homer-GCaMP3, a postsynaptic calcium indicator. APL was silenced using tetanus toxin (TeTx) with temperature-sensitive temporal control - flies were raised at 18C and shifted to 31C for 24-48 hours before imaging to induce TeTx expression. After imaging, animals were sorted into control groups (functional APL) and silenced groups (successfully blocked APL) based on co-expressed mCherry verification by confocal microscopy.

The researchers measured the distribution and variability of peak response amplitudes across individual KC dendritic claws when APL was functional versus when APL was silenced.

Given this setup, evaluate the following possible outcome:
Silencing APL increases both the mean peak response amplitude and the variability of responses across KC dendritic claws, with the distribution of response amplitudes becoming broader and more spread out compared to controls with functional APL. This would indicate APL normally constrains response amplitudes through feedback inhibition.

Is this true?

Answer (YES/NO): YES